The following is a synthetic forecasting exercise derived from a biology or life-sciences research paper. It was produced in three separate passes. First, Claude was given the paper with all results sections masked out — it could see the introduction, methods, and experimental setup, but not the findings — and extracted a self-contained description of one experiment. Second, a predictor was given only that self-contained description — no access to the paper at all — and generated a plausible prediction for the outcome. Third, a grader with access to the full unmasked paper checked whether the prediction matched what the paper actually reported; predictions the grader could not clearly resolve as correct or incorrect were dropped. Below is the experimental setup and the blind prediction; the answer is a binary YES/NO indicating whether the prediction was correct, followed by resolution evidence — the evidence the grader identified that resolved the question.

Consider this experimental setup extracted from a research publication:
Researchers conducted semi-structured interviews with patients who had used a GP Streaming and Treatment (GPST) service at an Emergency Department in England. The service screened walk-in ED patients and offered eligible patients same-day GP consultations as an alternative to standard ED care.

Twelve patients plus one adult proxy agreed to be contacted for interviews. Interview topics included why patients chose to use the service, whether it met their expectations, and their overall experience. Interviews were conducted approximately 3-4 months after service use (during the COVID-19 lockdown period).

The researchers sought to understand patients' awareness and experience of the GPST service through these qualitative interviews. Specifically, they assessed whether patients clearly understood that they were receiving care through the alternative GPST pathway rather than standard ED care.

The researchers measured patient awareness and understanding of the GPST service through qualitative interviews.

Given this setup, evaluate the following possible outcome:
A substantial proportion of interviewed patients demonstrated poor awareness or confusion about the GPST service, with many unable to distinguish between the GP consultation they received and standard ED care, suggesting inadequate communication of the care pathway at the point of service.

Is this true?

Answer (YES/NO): YES